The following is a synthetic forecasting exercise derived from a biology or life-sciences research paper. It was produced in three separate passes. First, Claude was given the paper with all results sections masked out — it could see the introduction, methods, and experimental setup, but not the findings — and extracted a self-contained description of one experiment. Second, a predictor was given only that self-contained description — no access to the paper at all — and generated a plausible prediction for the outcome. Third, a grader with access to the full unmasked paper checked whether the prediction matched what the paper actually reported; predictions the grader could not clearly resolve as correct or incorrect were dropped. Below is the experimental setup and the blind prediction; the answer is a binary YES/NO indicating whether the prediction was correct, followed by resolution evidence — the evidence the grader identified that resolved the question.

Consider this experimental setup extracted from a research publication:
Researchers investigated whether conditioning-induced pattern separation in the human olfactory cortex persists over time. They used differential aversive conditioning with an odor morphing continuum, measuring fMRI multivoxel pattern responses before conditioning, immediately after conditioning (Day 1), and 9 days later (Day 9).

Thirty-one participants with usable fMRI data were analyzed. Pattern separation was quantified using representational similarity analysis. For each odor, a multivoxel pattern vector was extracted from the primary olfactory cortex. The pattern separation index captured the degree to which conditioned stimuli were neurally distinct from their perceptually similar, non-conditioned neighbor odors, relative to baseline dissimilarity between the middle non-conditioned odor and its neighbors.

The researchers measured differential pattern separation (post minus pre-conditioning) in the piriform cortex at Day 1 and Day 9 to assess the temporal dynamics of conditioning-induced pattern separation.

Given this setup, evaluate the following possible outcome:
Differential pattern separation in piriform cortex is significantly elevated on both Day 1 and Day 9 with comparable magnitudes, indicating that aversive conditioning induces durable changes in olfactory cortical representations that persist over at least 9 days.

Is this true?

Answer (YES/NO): NO